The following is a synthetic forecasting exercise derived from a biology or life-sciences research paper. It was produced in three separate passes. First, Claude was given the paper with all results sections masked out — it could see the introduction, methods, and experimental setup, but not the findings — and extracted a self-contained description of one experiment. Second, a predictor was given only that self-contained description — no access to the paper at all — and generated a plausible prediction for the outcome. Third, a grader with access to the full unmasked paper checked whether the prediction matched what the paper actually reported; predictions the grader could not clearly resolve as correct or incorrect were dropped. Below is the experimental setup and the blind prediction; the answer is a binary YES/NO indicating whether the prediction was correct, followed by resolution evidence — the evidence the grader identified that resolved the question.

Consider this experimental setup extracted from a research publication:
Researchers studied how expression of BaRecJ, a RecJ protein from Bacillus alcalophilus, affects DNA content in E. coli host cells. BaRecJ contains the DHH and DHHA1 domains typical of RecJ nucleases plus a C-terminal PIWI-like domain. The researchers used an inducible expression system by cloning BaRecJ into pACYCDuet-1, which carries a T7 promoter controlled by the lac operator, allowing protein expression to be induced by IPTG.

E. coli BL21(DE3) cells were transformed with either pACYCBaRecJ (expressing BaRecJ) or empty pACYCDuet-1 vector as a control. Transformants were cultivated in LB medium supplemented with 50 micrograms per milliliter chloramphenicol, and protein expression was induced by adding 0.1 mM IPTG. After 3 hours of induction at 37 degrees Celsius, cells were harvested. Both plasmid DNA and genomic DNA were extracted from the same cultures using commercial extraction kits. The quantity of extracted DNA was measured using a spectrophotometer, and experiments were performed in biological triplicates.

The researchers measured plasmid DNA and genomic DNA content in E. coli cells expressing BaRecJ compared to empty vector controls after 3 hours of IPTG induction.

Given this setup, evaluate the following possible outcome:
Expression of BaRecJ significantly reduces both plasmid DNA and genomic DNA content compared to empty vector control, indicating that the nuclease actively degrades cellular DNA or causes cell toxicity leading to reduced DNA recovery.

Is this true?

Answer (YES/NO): YES